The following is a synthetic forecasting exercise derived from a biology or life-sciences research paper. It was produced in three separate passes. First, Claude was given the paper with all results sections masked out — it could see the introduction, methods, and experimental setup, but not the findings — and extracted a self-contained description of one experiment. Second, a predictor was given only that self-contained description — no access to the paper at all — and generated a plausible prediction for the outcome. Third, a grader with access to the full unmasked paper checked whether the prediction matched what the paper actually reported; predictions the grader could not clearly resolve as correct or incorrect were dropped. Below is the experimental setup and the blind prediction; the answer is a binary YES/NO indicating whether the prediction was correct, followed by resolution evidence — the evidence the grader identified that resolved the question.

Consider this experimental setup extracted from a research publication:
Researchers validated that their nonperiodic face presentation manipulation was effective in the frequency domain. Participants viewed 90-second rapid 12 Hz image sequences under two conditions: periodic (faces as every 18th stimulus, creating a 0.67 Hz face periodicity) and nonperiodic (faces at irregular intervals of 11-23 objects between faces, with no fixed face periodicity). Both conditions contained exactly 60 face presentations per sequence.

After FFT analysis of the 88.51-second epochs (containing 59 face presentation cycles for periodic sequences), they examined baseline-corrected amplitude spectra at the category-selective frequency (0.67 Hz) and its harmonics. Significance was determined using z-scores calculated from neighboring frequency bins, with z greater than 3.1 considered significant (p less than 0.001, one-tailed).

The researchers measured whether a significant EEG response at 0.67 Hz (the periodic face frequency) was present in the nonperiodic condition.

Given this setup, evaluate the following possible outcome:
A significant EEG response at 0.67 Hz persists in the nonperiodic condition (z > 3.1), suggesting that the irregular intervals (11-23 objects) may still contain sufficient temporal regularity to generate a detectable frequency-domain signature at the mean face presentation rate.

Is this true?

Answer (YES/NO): NO